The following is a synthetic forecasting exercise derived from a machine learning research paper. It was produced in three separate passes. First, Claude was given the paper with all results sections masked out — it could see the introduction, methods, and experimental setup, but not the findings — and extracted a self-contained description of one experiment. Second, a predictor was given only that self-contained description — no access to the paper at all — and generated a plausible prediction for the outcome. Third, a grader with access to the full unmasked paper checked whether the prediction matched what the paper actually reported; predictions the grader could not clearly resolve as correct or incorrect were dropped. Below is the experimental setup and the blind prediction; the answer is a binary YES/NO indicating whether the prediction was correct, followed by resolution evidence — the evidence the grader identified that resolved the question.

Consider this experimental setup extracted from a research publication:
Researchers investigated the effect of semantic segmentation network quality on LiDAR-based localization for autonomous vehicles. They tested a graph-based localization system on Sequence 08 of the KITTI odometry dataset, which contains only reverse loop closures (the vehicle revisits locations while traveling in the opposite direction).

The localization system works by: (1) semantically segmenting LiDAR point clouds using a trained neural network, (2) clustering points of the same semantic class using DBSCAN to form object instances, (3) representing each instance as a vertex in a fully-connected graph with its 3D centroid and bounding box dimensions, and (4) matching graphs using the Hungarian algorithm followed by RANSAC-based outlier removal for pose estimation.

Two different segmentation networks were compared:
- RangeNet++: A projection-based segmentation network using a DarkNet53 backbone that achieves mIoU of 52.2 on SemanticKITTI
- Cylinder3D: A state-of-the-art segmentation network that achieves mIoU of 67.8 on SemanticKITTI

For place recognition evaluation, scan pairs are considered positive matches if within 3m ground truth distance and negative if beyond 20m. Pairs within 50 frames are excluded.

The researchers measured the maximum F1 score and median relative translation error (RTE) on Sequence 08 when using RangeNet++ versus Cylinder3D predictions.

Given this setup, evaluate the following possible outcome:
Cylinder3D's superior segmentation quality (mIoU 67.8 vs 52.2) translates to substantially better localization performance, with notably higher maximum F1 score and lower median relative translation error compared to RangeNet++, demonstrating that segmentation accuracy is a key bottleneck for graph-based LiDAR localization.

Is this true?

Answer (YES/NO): YES